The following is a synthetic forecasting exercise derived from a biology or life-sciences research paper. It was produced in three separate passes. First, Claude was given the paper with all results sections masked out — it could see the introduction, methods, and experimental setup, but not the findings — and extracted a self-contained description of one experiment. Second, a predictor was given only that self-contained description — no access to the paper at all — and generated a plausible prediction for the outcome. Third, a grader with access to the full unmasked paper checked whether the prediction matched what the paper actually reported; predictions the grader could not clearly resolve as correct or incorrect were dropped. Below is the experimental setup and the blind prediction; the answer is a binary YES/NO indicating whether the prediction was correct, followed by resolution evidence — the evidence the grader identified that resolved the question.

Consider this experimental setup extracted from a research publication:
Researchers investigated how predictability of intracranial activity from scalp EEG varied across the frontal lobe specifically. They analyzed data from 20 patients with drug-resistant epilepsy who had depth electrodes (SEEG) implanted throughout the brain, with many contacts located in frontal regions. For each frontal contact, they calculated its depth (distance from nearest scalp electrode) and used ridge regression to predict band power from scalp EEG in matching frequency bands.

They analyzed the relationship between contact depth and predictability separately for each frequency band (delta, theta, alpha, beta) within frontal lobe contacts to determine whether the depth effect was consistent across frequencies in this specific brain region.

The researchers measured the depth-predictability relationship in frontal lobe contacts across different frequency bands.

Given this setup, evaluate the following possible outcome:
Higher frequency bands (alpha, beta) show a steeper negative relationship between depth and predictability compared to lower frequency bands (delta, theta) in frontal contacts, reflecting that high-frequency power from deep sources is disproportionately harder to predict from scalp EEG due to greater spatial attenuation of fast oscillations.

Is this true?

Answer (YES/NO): NO